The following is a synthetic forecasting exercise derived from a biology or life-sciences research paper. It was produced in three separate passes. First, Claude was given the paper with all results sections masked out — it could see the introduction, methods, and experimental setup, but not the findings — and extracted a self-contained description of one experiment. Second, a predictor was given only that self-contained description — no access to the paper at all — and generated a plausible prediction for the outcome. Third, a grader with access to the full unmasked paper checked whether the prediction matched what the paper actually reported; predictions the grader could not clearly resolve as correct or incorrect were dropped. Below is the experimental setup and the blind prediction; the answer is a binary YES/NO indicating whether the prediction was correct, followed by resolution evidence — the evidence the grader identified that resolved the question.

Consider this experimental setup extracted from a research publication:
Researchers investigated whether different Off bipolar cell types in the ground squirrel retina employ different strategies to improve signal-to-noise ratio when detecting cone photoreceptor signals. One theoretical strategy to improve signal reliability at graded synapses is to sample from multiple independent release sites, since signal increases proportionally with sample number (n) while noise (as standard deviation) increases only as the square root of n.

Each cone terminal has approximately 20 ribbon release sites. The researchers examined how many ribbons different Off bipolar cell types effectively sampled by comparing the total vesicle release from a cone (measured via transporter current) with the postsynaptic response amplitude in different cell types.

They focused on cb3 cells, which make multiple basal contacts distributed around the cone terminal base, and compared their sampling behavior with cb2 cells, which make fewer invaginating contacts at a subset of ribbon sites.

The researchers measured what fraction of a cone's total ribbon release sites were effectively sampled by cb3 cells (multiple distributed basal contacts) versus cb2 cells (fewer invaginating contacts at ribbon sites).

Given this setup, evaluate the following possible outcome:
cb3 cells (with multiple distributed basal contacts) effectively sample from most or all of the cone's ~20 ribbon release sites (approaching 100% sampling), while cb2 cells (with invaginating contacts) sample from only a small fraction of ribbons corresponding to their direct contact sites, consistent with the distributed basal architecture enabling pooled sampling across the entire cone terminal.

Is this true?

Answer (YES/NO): NO